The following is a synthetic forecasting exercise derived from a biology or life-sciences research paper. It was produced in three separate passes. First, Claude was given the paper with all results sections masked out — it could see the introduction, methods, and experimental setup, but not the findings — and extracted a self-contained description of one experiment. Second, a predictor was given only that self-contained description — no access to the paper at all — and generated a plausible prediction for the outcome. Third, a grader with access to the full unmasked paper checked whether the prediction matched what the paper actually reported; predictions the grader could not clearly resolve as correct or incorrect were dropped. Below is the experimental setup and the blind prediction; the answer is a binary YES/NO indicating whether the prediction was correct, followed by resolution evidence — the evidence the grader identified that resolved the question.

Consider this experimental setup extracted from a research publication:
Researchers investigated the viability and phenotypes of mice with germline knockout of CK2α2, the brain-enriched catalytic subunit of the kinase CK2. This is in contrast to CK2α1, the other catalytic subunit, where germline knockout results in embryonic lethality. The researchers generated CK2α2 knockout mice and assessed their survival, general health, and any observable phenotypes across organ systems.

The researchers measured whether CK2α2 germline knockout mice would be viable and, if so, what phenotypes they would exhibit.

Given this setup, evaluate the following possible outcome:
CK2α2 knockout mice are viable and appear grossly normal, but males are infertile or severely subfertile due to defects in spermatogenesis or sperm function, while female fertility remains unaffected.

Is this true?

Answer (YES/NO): YES